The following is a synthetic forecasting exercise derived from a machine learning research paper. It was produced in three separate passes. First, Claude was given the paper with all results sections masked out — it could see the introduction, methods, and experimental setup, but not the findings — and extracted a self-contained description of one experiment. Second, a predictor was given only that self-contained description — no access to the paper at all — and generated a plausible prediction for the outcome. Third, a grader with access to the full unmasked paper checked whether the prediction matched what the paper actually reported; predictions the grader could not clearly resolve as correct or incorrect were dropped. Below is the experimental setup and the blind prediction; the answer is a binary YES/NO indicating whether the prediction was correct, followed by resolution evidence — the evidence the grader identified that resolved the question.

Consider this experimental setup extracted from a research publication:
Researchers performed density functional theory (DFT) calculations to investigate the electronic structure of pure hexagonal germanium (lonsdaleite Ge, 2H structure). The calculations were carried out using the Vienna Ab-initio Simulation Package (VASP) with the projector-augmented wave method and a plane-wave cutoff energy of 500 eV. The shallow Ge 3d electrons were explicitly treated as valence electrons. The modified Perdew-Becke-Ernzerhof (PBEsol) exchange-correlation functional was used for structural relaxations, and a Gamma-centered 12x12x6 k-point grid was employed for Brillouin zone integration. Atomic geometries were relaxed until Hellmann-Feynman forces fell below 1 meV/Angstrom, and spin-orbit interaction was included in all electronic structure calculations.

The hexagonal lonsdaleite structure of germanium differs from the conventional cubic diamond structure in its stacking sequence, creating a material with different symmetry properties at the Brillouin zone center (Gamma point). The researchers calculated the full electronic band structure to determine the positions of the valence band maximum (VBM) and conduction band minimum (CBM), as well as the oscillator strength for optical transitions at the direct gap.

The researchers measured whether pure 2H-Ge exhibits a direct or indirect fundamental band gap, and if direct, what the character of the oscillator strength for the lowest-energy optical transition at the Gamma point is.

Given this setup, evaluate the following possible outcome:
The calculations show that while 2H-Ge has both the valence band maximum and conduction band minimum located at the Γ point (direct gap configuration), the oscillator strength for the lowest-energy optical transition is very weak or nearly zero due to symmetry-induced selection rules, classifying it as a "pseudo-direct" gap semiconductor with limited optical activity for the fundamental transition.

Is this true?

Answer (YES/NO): YES